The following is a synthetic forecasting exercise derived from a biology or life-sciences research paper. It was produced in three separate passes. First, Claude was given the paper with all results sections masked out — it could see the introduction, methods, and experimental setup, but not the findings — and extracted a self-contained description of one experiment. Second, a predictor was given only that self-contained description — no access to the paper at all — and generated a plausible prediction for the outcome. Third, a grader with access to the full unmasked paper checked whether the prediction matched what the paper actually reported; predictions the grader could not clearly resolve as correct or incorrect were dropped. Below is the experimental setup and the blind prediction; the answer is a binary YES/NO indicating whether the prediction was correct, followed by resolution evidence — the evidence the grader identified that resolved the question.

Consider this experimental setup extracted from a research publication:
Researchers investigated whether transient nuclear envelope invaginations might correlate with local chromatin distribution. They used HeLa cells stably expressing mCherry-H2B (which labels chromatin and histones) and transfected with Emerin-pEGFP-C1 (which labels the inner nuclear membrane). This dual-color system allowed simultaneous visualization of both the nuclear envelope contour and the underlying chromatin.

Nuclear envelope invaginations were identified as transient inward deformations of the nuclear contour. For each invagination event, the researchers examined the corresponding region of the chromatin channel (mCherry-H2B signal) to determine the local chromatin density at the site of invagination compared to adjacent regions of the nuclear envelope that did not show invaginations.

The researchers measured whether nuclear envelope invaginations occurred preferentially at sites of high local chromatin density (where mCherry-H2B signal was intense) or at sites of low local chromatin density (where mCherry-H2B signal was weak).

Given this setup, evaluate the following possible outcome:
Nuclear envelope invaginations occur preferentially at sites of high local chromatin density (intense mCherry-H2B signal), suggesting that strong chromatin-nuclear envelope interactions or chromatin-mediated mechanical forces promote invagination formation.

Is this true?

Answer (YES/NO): YES